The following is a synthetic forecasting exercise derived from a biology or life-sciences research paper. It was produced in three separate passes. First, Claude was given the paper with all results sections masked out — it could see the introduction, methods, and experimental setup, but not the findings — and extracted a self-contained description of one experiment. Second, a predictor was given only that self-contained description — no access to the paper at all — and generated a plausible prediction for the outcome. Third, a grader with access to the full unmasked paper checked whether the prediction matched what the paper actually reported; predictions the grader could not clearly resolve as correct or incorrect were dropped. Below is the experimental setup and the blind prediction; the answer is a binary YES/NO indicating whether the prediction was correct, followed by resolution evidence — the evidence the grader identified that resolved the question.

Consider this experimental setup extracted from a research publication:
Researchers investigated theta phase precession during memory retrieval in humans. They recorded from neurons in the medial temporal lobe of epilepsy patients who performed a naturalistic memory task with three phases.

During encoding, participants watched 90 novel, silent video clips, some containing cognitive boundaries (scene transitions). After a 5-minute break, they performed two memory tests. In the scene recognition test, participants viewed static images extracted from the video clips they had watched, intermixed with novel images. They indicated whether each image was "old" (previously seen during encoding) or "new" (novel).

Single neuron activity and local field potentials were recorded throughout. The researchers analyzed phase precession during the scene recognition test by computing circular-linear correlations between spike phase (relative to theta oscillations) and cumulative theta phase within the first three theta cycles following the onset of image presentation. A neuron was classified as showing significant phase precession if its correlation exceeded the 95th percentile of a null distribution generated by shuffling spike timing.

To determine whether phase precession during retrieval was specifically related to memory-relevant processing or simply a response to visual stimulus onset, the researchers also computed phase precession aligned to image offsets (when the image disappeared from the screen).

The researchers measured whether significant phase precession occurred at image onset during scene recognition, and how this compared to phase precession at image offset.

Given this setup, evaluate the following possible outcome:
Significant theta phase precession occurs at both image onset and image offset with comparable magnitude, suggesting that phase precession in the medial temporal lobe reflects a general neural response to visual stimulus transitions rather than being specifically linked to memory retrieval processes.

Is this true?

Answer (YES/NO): NO